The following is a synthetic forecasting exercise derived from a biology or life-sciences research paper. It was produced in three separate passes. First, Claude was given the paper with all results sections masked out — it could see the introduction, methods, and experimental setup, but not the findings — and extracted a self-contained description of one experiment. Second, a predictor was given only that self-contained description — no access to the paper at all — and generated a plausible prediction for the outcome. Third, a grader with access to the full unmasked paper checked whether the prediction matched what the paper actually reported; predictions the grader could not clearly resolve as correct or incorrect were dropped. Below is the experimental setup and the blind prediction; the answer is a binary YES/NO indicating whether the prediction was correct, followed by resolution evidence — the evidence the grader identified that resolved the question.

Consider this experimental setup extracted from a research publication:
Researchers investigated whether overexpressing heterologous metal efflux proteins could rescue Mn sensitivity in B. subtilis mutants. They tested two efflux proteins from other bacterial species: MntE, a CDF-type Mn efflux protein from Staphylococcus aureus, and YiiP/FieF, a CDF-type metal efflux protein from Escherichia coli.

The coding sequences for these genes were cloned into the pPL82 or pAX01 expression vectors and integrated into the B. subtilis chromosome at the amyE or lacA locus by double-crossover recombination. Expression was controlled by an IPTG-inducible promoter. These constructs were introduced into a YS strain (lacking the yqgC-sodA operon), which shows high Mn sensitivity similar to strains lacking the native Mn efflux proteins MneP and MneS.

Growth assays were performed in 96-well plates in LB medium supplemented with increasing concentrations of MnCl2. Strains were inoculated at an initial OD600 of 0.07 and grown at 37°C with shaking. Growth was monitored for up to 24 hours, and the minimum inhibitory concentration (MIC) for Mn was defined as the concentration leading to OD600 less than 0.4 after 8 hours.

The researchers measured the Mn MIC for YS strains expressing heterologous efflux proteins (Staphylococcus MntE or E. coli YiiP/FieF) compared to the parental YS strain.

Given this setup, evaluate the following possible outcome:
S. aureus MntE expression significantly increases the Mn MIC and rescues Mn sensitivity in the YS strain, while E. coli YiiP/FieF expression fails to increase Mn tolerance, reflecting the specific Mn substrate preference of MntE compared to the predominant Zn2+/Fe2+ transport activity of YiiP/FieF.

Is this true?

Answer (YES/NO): YES